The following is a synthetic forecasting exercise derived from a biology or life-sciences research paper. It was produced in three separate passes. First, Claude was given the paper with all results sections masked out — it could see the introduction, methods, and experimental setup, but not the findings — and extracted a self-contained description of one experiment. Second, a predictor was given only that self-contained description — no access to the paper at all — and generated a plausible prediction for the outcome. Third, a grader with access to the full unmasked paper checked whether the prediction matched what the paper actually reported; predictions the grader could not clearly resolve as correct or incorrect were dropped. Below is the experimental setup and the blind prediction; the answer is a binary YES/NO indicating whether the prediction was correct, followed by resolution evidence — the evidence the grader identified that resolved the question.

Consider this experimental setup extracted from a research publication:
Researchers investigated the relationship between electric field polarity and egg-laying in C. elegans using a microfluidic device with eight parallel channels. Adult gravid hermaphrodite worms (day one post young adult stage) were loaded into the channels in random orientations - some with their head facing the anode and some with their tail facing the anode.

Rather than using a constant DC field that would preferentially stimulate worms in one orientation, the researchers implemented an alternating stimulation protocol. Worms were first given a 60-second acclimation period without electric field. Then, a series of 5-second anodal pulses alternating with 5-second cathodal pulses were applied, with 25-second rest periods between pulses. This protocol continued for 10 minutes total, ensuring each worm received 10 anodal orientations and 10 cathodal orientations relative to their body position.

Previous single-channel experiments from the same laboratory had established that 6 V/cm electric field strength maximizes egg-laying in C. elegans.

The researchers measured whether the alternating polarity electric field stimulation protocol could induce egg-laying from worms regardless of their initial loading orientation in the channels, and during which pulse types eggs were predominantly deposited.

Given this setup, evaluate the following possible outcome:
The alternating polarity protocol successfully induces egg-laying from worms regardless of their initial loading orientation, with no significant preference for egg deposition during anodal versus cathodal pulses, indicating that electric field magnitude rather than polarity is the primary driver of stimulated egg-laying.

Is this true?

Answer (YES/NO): NO